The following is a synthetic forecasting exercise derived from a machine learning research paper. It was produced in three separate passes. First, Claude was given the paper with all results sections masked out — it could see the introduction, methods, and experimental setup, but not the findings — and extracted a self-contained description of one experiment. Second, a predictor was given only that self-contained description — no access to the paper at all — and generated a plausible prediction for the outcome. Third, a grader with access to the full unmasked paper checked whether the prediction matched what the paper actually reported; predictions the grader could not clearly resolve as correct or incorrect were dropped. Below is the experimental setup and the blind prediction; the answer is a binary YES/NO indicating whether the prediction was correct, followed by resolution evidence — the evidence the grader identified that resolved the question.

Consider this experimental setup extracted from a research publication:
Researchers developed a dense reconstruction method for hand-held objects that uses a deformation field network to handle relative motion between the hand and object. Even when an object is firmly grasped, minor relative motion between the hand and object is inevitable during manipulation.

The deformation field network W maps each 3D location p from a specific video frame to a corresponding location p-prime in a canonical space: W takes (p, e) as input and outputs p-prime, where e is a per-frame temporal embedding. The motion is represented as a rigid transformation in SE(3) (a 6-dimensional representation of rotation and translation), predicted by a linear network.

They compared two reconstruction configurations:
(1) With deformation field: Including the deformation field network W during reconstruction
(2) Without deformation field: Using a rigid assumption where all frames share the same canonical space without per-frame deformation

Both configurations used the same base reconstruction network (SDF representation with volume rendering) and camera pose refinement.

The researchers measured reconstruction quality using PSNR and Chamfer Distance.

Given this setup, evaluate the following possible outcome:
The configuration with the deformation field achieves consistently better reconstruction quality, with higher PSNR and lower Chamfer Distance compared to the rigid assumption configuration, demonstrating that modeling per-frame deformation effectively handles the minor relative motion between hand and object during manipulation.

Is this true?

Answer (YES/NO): YES